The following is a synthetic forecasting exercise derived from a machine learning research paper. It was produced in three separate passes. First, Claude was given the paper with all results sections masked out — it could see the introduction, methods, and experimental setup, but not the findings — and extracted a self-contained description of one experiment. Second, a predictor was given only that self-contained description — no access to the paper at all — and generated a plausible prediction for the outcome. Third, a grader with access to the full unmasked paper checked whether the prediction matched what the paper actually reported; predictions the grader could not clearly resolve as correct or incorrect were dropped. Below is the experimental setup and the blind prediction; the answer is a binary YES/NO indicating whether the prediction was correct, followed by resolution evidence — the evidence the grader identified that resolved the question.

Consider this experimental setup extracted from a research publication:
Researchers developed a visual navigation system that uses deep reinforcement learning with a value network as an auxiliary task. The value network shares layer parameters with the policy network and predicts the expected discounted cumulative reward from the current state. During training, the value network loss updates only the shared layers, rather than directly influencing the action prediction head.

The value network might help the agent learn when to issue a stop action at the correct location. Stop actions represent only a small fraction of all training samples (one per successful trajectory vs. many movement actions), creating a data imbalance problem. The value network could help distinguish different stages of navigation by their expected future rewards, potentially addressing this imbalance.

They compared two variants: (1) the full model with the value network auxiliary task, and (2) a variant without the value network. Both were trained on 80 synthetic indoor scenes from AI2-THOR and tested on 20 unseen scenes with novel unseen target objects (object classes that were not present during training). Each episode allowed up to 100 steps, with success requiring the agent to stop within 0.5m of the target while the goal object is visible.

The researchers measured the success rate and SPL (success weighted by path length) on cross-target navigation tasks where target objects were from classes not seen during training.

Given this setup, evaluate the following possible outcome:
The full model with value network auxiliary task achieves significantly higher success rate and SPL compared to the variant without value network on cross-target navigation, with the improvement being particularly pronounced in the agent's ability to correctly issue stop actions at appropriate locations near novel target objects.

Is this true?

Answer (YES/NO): YES